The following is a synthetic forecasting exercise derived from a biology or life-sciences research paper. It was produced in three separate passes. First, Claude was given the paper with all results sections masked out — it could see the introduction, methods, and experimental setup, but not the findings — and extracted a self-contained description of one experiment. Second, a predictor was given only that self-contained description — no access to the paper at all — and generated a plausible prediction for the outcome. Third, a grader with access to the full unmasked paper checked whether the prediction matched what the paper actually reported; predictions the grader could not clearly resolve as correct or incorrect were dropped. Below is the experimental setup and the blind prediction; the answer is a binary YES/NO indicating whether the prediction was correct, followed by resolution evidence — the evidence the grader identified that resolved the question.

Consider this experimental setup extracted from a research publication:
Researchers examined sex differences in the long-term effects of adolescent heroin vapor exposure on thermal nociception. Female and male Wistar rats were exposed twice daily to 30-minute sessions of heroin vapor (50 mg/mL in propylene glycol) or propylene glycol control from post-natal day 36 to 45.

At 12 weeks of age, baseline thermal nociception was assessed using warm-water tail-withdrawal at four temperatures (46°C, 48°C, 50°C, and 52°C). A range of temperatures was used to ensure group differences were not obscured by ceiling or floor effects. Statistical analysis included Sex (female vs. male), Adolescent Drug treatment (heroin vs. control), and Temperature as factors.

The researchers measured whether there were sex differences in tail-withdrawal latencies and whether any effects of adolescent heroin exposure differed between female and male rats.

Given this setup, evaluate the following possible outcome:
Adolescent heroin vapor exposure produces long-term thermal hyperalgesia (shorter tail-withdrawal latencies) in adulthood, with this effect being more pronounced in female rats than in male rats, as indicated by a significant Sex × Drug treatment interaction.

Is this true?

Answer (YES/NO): NO